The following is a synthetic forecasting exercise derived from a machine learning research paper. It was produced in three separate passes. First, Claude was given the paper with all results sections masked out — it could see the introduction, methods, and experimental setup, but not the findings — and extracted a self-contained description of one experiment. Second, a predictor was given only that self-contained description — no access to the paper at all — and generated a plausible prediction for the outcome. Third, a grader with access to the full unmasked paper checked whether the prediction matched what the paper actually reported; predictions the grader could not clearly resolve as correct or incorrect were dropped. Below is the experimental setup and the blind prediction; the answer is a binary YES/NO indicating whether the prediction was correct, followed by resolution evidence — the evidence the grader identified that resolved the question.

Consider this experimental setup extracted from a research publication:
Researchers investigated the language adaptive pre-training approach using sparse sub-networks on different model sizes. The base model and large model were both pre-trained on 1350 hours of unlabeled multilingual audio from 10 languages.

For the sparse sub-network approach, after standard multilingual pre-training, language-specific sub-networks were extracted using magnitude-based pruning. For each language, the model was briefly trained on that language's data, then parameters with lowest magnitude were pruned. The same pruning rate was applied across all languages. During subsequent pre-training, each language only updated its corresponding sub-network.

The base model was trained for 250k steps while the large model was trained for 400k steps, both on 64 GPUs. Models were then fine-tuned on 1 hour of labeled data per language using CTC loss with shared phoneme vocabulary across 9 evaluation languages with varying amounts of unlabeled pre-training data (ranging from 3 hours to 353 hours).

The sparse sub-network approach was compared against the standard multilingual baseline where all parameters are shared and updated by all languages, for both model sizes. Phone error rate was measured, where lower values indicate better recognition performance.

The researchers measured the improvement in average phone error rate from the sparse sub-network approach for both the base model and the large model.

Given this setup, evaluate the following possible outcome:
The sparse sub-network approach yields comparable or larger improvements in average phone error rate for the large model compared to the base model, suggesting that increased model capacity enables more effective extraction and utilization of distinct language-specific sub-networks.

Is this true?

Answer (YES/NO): NO